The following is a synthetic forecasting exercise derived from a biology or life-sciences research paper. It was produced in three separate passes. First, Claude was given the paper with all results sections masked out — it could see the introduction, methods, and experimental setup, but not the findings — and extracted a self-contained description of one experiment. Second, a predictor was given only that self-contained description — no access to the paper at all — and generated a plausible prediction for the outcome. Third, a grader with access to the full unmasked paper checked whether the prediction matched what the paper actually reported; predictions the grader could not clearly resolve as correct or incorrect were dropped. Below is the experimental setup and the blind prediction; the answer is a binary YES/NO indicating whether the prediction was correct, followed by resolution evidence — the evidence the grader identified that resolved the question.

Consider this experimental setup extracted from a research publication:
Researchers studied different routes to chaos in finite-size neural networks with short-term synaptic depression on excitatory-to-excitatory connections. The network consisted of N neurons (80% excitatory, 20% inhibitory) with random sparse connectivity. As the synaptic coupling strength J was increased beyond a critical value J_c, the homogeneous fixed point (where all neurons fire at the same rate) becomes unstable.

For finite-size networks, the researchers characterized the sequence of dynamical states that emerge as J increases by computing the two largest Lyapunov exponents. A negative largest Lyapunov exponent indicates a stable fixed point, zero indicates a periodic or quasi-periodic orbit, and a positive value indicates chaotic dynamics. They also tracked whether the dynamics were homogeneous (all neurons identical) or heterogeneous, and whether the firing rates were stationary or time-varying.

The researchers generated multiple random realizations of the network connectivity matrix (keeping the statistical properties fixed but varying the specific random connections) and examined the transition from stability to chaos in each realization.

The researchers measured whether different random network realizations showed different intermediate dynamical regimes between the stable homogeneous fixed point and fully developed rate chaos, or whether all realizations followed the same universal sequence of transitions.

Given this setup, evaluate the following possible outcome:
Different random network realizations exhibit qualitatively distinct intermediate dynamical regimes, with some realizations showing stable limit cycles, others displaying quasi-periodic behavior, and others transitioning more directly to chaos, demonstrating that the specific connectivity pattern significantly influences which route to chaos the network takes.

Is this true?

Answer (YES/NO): YES